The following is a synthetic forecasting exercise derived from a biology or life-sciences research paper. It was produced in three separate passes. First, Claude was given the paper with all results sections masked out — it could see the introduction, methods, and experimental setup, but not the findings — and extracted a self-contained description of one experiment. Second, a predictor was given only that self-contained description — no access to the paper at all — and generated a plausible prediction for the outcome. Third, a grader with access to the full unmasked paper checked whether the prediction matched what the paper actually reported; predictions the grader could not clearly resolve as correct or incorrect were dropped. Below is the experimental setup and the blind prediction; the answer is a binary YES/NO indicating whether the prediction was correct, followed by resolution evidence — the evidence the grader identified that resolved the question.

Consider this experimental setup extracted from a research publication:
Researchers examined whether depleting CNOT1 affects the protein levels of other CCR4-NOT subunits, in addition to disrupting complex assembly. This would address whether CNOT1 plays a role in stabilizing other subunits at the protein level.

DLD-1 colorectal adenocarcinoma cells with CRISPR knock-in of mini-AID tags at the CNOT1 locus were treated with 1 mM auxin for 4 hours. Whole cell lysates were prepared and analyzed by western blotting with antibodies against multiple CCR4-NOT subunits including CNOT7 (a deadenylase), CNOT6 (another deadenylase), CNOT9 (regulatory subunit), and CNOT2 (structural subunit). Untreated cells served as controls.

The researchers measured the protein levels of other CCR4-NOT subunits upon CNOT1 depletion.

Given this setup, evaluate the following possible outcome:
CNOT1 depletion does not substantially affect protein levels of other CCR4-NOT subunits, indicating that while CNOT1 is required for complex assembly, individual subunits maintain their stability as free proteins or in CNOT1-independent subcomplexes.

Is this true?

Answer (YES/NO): NO